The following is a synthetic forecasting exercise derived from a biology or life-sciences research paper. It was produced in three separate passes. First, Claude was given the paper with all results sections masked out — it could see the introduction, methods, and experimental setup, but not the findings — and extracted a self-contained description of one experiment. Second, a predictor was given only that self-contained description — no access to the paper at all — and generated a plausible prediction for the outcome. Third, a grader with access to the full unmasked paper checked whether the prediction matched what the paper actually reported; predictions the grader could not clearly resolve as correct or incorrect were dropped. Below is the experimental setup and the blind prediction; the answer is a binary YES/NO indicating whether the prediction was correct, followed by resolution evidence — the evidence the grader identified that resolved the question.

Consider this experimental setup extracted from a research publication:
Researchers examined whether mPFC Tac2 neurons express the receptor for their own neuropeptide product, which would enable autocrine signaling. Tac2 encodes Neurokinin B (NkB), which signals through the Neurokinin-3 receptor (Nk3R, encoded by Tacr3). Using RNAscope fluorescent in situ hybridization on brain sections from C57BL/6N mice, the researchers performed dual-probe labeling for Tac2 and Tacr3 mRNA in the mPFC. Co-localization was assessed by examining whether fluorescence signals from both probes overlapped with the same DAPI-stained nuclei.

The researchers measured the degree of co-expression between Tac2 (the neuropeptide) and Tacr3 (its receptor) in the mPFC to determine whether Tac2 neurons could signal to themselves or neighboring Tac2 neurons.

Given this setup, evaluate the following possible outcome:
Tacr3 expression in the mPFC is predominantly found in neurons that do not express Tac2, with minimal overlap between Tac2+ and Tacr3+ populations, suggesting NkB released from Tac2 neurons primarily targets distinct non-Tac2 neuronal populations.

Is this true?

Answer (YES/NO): YES